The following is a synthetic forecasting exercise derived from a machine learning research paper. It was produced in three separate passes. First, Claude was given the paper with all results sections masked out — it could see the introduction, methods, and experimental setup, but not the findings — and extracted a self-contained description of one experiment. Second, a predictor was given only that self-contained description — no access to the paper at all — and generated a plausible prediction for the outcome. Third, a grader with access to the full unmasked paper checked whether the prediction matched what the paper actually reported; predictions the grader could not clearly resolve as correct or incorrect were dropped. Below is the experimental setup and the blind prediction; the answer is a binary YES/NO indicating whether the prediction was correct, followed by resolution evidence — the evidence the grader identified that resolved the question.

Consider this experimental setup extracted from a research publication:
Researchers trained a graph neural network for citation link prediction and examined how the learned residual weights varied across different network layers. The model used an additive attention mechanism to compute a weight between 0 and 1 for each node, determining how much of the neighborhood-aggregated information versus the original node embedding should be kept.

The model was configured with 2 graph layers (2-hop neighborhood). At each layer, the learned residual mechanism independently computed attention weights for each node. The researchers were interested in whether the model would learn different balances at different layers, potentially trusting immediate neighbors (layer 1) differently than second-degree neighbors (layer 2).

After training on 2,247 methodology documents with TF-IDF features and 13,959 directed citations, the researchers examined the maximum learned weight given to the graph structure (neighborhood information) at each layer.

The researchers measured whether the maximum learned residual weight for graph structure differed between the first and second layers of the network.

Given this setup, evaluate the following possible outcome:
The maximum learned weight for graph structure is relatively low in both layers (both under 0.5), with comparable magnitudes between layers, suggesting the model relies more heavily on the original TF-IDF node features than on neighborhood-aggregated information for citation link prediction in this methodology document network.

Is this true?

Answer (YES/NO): NO